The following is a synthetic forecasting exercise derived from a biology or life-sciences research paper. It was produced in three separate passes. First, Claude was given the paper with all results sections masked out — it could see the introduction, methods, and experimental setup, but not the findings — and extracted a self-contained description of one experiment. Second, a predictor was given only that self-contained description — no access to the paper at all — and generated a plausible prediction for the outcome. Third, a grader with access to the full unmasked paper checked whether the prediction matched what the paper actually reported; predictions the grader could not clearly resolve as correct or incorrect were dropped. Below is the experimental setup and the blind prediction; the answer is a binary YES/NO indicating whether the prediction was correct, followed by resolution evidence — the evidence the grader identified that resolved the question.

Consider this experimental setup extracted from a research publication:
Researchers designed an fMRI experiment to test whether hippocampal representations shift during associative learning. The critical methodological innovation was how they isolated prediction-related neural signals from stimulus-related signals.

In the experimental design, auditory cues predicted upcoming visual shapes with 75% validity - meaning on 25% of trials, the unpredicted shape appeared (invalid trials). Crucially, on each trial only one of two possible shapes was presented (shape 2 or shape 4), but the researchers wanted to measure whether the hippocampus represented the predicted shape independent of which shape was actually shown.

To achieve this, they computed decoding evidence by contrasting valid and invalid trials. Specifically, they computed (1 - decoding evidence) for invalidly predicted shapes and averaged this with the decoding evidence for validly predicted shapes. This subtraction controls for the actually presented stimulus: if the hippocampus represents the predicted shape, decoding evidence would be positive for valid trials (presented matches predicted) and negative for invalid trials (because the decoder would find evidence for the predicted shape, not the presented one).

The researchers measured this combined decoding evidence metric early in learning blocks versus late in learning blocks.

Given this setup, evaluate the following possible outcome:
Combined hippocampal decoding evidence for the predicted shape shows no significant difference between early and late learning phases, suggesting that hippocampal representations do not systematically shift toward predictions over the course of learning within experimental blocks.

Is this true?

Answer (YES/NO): NO